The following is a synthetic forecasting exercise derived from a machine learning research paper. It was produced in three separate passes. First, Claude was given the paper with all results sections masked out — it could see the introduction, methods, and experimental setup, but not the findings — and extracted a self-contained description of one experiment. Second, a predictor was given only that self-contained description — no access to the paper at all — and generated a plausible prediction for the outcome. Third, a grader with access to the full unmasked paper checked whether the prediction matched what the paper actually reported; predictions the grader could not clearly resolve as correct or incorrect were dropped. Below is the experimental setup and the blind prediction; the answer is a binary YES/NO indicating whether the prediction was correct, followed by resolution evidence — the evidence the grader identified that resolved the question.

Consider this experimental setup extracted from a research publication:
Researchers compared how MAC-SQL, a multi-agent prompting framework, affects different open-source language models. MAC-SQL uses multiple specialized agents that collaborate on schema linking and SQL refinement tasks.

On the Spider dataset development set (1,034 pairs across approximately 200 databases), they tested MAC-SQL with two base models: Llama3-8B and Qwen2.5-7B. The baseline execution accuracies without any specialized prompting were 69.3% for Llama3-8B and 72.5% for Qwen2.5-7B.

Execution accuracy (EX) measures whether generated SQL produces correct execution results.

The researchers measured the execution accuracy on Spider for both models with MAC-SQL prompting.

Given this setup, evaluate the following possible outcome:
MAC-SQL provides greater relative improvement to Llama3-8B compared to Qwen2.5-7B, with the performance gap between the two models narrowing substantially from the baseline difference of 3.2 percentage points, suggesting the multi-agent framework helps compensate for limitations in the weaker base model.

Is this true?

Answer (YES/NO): NO